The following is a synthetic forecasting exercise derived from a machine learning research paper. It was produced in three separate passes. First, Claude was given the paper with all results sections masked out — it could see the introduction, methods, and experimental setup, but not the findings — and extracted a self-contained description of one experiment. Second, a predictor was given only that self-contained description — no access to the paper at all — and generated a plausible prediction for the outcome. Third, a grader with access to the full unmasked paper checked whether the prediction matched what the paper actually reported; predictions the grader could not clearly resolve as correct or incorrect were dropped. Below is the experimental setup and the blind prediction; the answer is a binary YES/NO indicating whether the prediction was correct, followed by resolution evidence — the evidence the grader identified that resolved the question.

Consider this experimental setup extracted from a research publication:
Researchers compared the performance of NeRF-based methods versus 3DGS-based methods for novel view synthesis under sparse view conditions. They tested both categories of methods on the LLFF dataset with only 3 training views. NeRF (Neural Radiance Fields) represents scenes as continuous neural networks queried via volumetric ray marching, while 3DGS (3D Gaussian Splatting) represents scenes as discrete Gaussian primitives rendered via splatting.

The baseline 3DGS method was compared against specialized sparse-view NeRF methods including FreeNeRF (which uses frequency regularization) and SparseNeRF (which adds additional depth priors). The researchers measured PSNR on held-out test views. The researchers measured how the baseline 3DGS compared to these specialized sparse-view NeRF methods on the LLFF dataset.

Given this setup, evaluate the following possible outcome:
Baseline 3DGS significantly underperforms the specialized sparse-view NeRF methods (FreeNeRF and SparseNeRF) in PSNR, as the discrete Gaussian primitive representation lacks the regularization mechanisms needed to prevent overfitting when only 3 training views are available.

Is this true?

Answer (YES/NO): YES